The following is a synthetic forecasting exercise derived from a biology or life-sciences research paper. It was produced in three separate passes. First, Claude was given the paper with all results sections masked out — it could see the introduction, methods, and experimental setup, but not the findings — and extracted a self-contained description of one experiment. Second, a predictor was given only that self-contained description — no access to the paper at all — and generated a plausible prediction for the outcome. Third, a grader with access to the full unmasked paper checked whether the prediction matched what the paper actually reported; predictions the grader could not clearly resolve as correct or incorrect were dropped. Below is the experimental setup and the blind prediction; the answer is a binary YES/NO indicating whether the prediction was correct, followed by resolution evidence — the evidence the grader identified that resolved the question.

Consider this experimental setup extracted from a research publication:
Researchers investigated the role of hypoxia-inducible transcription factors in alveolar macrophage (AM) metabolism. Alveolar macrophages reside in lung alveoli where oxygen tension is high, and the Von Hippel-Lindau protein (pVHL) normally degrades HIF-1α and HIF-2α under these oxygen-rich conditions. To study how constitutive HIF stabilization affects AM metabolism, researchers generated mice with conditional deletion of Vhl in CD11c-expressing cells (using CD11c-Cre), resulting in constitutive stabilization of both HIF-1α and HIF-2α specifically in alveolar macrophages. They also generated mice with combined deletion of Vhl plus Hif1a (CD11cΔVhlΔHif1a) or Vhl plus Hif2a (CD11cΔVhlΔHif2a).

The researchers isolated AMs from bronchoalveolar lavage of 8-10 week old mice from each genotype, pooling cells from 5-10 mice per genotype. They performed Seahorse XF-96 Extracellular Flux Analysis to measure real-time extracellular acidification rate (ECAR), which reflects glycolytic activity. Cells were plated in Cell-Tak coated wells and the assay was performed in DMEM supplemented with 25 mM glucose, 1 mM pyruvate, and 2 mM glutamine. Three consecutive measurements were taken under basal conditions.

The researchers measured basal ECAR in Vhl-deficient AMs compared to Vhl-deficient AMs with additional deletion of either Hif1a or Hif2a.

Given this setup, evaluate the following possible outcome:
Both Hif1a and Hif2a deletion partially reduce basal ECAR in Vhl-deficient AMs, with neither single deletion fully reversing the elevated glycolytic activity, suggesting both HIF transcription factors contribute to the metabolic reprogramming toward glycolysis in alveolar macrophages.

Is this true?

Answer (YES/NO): NO